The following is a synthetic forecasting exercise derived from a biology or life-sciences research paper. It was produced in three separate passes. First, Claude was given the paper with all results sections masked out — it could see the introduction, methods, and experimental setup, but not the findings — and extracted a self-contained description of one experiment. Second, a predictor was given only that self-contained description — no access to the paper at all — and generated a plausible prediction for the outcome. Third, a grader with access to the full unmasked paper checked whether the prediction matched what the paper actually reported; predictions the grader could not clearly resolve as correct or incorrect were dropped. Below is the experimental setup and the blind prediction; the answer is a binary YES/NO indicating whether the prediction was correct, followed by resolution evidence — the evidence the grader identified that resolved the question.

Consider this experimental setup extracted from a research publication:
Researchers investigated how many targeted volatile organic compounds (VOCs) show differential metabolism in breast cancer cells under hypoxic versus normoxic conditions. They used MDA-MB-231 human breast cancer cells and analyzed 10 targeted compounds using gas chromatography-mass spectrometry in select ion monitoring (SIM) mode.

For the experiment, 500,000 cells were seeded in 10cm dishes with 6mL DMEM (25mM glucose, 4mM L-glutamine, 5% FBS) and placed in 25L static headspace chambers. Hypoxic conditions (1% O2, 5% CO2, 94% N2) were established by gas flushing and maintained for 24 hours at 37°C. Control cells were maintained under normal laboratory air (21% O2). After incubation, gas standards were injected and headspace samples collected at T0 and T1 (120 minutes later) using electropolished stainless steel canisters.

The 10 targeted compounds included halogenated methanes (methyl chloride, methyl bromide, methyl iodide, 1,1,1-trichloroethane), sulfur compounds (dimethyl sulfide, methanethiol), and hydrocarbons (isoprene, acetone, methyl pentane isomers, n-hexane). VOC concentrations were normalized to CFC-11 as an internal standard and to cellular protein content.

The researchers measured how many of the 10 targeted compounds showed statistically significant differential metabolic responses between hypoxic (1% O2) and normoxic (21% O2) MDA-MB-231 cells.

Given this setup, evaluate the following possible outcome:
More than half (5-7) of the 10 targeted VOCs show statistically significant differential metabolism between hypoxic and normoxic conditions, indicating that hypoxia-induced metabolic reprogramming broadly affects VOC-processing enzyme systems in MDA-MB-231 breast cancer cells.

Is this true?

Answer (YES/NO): NO